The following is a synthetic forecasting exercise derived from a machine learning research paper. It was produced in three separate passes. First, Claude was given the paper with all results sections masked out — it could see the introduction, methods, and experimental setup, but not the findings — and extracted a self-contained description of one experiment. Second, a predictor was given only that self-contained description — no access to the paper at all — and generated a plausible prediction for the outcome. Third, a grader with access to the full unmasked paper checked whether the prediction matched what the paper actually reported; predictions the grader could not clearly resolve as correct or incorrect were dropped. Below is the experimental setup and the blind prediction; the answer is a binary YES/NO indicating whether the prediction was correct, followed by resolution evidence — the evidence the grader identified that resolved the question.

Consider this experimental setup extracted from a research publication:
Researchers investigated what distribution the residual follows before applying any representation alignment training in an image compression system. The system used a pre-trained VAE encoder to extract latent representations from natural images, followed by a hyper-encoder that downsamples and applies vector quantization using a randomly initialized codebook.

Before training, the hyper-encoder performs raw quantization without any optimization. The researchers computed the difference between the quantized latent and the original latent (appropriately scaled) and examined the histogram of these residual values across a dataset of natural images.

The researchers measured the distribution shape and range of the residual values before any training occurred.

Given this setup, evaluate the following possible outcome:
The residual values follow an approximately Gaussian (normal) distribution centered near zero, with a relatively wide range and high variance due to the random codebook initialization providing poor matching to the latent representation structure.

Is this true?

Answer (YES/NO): NO